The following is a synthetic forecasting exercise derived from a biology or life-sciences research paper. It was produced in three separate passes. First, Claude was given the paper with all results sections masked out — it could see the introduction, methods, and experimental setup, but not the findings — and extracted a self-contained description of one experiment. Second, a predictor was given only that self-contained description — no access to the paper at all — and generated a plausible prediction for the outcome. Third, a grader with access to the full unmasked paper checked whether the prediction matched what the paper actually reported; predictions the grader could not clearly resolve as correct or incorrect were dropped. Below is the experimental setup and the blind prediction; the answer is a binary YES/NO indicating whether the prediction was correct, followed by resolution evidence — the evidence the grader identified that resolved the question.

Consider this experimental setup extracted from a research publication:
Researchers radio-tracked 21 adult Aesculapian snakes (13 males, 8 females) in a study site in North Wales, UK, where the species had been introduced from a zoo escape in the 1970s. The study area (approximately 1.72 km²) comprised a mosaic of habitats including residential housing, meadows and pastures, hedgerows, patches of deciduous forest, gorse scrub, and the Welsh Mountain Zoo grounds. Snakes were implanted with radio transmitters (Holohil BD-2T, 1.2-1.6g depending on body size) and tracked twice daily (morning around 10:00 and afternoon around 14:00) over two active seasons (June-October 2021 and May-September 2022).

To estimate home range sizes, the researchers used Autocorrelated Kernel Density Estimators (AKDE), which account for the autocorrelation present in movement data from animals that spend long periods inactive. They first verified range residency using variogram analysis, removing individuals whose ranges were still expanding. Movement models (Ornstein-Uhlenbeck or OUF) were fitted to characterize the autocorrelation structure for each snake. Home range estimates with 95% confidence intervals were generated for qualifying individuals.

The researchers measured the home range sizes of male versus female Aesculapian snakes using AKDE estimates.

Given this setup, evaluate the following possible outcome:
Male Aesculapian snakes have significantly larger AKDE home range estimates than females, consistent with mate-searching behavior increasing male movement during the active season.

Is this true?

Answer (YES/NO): NO